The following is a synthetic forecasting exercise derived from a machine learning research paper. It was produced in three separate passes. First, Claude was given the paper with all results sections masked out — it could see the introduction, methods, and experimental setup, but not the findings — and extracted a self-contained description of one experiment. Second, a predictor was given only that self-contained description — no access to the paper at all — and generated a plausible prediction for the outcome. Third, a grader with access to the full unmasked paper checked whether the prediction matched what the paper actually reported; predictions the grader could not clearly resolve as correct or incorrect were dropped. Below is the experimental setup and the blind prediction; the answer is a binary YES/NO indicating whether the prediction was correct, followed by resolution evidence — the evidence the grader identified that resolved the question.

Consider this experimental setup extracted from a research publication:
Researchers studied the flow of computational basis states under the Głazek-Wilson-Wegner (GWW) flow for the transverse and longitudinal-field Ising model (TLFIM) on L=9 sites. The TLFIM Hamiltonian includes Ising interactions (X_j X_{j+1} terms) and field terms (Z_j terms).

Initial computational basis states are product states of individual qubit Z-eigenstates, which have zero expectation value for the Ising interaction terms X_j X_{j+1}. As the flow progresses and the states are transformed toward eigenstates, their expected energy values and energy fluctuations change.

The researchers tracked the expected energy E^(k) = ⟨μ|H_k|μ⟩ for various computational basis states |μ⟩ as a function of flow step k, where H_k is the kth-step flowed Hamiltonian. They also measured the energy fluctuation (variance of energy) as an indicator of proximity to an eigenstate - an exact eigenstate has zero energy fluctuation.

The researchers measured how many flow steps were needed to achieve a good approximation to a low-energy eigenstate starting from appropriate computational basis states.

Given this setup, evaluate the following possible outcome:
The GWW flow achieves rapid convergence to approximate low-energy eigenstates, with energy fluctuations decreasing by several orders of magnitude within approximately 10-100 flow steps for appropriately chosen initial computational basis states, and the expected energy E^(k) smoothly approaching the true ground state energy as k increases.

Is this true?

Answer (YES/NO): NO